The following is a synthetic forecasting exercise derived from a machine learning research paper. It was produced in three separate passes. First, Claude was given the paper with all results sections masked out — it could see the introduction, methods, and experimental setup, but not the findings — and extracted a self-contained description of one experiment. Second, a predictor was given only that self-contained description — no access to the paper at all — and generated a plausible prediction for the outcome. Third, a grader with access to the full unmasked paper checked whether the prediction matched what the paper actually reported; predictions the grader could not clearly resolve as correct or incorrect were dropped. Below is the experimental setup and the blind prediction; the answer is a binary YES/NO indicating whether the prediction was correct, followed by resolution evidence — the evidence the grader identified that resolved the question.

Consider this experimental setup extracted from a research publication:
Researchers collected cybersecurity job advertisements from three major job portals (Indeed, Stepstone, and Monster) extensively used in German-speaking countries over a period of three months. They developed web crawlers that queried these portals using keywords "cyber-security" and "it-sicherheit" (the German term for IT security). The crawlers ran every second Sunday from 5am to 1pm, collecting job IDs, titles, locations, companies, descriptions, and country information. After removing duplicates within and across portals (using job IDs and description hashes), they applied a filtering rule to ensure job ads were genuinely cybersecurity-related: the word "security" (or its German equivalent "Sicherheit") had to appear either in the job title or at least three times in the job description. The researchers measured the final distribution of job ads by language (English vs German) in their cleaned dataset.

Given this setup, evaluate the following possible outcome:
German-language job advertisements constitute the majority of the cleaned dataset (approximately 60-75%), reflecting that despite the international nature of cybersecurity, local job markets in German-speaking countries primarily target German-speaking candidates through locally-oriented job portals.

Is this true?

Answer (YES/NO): YES